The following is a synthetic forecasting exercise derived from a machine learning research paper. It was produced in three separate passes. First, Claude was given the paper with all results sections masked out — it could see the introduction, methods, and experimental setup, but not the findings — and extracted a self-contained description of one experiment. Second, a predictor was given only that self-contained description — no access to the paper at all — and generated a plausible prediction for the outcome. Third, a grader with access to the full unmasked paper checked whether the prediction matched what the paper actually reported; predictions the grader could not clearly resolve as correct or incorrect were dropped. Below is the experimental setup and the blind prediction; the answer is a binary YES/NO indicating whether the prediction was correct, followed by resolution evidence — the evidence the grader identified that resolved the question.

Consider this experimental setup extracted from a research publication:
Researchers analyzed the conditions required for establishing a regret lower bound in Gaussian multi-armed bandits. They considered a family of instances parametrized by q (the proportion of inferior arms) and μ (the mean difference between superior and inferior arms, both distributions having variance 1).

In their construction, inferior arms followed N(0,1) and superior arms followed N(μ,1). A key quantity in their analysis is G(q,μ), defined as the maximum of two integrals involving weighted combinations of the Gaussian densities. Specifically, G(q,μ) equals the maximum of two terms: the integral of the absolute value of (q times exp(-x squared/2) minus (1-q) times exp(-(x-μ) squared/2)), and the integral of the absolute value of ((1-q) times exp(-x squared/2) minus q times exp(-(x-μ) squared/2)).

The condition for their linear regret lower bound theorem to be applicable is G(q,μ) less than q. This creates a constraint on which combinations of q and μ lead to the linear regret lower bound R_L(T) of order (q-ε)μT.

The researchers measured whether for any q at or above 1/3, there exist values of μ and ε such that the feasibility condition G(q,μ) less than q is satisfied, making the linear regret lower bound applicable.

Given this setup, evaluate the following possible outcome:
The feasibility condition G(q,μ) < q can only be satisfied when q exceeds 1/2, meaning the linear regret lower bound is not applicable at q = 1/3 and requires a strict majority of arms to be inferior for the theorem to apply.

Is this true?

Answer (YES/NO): NO